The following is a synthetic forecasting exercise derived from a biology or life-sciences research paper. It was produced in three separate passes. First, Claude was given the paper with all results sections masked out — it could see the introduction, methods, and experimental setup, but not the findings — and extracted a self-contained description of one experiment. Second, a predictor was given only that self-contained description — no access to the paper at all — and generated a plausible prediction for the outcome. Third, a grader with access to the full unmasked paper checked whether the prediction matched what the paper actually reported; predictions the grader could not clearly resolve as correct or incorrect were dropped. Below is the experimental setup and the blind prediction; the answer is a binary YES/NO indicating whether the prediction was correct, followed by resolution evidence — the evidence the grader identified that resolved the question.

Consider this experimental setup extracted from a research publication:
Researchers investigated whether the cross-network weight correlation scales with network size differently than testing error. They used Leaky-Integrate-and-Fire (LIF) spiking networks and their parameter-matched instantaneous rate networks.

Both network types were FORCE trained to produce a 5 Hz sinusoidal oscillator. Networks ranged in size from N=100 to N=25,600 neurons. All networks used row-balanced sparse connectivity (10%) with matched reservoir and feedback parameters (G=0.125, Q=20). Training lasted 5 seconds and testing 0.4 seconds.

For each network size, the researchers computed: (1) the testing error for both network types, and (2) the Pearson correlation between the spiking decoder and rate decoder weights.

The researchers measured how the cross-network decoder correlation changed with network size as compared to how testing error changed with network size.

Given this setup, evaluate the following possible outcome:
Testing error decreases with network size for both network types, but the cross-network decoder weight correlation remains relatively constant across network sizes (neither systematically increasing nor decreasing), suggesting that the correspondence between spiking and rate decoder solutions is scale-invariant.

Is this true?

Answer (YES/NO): NO